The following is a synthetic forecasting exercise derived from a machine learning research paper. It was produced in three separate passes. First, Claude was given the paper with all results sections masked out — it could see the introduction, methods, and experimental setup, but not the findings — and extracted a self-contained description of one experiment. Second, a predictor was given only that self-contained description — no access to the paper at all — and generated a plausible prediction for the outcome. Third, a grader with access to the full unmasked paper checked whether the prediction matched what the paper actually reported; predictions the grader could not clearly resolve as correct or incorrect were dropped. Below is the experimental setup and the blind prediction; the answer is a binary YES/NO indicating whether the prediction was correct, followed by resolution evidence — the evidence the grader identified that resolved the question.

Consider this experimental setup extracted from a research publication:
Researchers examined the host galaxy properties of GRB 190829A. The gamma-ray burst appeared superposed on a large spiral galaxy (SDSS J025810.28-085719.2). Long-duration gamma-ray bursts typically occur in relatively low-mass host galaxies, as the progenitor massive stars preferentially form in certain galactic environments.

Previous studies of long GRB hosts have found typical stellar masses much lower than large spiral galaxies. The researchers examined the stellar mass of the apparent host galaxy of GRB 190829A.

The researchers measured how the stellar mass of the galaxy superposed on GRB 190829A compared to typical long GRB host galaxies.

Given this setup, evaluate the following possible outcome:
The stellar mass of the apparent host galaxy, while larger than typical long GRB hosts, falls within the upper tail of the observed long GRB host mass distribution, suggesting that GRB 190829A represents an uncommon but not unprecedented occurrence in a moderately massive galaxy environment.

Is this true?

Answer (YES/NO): NO